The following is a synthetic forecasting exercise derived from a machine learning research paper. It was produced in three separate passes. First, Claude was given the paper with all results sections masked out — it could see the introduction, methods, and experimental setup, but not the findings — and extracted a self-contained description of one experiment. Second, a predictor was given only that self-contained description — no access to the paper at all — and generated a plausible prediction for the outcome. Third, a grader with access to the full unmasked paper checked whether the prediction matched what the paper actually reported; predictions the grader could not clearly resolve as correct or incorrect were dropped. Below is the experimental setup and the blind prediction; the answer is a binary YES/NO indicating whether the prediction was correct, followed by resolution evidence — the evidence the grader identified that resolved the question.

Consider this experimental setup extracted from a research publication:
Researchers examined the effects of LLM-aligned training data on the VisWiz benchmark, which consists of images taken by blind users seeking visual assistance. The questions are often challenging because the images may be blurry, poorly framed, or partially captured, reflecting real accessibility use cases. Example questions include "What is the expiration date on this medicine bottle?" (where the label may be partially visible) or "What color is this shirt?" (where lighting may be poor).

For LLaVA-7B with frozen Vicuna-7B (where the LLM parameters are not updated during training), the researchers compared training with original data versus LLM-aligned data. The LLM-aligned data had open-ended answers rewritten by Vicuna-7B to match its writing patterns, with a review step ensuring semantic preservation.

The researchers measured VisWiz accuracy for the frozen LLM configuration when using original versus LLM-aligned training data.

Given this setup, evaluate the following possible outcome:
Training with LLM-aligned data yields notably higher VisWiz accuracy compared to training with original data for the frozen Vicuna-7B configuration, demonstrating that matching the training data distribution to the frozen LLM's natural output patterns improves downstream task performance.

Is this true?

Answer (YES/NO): YES